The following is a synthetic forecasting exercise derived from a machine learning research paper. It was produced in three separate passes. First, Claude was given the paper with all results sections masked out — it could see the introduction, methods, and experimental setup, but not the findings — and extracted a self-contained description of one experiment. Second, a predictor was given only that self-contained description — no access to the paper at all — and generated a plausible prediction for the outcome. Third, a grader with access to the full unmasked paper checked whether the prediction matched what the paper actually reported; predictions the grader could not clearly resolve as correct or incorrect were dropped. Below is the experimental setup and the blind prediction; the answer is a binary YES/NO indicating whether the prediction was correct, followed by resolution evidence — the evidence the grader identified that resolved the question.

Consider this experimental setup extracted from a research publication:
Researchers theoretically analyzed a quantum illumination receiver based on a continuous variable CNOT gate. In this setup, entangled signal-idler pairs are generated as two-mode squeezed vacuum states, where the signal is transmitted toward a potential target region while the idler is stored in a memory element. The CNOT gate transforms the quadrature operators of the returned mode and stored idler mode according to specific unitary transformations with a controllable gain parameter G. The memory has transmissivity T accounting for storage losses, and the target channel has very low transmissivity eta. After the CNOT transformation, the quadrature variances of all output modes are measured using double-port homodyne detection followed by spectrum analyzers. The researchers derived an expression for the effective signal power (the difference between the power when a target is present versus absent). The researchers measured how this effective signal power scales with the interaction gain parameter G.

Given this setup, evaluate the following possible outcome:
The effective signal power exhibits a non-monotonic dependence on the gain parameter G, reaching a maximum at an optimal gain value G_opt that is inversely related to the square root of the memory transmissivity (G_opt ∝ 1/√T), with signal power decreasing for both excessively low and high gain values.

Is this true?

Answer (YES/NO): NO